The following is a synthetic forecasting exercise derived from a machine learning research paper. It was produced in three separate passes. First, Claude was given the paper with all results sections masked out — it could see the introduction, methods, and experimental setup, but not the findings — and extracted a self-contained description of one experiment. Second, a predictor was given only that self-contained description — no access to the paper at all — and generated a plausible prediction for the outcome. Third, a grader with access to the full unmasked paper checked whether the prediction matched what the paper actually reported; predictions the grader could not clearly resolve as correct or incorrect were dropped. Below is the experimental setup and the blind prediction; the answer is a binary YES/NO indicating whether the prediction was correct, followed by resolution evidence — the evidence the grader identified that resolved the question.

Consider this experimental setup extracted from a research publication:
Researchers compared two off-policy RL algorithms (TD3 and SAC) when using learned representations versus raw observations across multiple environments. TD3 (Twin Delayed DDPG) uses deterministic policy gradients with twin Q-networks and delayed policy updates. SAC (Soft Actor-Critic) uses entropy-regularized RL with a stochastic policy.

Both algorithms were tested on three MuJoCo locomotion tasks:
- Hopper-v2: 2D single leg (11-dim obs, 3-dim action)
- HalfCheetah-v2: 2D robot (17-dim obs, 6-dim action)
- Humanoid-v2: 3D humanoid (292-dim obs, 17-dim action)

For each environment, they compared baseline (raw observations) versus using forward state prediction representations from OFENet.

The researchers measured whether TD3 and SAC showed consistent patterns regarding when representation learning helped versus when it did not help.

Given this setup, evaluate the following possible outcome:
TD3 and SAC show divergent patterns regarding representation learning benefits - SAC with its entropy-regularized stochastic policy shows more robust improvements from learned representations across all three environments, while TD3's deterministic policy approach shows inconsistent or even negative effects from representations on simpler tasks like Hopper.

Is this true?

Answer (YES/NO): NO